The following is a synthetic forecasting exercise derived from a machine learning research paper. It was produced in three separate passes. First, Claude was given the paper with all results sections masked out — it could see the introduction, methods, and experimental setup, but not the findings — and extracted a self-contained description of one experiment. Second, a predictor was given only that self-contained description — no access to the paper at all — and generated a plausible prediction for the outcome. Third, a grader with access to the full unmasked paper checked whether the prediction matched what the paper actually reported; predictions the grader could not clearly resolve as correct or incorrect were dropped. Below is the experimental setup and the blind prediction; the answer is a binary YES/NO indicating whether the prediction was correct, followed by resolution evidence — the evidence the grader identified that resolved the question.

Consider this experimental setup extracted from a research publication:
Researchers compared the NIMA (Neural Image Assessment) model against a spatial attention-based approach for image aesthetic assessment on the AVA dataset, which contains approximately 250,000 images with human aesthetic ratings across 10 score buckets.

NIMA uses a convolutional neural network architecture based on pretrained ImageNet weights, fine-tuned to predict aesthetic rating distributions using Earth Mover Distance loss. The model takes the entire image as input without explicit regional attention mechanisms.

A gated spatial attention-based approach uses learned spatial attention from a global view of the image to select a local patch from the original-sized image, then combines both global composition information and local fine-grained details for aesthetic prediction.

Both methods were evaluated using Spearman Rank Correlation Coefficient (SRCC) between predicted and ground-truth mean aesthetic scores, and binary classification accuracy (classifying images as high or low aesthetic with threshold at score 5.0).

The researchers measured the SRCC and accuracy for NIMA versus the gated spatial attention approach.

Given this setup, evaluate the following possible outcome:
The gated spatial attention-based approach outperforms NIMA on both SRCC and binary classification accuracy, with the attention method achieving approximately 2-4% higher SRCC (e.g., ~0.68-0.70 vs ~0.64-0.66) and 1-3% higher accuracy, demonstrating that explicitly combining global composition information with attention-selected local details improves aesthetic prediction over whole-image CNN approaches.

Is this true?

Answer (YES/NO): NO